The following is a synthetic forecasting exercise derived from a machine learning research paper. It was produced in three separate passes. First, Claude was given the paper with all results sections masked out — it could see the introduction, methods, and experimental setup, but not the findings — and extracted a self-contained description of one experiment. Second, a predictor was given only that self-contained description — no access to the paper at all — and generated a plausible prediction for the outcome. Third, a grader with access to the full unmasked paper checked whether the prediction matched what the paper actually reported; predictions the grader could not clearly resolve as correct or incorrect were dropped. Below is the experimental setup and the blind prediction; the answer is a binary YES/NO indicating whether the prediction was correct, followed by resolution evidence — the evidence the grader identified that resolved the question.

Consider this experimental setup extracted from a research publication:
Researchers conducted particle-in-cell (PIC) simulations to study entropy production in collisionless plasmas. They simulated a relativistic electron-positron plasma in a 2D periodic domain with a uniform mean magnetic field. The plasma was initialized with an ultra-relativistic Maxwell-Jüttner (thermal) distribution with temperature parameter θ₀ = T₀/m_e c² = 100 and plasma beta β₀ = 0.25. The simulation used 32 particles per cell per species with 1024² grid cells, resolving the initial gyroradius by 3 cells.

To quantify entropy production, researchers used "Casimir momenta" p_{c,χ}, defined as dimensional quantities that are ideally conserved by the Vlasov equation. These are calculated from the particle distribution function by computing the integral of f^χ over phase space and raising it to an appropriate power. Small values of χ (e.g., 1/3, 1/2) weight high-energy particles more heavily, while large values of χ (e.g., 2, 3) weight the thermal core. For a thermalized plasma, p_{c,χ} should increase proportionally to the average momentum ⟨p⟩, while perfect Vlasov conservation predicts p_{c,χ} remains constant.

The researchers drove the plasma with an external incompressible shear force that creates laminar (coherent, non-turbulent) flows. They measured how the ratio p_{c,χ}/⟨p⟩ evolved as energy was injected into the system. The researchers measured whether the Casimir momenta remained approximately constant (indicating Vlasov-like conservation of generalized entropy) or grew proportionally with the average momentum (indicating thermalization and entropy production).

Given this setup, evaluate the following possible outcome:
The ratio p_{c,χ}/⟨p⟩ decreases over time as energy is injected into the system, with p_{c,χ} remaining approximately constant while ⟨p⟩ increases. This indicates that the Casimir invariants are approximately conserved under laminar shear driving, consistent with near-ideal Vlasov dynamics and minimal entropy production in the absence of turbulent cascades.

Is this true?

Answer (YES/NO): YES